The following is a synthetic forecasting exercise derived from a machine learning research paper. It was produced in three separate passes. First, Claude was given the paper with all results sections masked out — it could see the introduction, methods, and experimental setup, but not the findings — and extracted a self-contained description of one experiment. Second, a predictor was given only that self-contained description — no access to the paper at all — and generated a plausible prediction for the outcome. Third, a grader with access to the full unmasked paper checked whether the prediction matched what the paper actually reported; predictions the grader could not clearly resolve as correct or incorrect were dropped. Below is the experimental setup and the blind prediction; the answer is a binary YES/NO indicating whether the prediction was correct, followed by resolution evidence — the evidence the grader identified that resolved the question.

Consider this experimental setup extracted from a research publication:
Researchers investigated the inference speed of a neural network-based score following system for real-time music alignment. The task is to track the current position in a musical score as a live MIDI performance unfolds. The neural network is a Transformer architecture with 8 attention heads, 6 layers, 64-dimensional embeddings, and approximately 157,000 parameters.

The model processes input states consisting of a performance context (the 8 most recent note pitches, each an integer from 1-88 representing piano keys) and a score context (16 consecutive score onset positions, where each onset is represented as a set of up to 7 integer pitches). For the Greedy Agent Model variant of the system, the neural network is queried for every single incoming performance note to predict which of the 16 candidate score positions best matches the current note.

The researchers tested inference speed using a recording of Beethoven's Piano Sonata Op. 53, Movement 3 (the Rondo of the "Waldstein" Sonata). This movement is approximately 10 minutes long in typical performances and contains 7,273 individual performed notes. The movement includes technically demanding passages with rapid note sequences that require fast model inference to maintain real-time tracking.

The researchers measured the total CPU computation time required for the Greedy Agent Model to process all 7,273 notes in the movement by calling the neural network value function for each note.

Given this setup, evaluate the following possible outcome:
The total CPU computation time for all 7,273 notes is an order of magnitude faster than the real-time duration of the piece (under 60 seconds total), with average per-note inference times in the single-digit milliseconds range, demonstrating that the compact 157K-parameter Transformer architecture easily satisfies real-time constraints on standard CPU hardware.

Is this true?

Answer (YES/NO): NO